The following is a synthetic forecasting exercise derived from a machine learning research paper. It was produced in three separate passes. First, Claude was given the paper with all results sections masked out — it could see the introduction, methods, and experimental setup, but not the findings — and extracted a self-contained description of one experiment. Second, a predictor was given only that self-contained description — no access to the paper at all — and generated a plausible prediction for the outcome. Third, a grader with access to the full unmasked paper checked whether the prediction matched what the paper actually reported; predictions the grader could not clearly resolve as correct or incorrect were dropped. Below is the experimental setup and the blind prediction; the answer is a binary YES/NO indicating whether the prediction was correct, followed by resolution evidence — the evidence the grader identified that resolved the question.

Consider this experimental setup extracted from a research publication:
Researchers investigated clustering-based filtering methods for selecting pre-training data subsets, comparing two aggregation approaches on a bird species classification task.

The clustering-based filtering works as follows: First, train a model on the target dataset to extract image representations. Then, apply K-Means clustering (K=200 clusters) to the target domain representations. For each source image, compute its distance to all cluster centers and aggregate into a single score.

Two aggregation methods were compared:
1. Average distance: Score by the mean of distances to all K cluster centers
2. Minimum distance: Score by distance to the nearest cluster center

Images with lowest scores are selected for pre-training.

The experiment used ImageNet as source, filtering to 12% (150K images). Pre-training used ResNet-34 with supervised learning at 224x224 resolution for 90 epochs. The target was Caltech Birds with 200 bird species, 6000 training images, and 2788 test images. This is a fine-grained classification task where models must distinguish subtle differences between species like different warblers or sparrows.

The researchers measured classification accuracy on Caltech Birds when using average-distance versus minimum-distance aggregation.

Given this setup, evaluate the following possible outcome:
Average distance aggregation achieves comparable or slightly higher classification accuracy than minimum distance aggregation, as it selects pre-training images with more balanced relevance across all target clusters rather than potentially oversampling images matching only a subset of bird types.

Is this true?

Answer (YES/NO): NO